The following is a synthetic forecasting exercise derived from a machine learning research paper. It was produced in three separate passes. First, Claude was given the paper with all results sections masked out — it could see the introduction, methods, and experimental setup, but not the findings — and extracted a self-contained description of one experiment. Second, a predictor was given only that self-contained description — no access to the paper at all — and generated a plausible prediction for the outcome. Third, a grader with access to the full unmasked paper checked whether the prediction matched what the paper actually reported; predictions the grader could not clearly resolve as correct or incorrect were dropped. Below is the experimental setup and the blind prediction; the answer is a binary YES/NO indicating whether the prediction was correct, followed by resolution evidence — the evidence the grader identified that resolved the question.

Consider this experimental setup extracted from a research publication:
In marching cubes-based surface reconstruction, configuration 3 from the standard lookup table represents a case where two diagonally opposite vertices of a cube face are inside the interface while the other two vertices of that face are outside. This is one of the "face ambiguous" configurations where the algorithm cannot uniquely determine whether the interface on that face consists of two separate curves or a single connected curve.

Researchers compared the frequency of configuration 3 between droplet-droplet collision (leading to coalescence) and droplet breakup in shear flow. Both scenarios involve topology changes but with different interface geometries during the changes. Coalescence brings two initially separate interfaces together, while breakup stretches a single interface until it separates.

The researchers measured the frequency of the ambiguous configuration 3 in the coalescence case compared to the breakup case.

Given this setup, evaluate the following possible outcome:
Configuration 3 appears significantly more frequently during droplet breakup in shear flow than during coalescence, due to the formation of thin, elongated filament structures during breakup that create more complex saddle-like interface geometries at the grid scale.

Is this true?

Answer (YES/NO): NO